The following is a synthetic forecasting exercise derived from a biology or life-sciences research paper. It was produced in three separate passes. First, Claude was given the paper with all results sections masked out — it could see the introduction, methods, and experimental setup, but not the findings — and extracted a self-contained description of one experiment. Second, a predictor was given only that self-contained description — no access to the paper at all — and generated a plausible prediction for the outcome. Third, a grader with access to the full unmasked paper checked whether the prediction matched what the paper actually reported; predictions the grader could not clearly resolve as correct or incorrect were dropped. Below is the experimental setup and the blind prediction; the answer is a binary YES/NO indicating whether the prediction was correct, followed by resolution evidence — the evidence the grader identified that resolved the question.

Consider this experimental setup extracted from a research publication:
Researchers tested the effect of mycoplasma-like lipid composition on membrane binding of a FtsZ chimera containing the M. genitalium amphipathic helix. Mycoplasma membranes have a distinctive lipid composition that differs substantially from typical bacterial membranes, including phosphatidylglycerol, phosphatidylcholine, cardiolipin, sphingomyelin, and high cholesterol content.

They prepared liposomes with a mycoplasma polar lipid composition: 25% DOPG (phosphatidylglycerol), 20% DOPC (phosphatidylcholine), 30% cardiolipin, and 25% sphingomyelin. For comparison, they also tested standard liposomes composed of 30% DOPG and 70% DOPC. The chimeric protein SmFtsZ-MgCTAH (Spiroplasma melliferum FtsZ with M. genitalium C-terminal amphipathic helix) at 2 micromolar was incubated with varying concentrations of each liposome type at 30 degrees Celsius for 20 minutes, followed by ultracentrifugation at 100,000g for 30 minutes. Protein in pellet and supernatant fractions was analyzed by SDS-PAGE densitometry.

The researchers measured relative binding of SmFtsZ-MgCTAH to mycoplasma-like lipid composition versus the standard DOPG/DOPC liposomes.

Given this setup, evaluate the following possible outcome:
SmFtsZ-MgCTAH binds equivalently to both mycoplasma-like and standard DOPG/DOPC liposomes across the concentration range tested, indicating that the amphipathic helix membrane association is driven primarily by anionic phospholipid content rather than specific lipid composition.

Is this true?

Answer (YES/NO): NO